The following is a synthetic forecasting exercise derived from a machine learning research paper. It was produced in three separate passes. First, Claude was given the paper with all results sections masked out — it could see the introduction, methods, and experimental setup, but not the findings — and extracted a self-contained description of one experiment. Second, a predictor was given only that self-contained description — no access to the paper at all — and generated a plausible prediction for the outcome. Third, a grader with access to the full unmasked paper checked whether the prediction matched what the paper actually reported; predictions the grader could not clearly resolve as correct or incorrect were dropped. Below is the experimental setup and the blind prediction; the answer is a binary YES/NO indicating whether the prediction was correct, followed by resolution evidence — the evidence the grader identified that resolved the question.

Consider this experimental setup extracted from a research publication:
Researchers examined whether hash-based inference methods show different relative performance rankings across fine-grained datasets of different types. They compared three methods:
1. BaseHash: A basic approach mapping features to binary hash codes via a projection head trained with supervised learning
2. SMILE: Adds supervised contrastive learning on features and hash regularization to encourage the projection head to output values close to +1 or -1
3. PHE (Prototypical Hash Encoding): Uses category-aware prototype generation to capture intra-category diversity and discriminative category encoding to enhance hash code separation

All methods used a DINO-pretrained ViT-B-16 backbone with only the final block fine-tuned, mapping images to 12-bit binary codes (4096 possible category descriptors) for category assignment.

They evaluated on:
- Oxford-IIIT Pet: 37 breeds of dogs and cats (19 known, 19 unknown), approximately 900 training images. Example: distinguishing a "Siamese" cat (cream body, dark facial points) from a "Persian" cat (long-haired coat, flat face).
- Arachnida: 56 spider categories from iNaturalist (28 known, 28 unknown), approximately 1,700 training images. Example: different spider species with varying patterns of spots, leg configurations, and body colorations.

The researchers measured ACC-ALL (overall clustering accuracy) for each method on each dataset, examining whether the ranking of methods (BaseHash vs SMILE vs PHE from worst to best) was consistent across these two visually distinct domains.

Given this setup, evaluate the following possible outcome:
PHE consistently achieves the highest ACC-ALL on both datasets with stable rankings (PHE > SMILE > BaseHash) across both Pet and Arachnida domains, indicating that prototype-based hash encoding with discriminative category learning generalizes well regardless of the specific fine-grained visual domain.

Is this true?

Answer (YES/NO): YES